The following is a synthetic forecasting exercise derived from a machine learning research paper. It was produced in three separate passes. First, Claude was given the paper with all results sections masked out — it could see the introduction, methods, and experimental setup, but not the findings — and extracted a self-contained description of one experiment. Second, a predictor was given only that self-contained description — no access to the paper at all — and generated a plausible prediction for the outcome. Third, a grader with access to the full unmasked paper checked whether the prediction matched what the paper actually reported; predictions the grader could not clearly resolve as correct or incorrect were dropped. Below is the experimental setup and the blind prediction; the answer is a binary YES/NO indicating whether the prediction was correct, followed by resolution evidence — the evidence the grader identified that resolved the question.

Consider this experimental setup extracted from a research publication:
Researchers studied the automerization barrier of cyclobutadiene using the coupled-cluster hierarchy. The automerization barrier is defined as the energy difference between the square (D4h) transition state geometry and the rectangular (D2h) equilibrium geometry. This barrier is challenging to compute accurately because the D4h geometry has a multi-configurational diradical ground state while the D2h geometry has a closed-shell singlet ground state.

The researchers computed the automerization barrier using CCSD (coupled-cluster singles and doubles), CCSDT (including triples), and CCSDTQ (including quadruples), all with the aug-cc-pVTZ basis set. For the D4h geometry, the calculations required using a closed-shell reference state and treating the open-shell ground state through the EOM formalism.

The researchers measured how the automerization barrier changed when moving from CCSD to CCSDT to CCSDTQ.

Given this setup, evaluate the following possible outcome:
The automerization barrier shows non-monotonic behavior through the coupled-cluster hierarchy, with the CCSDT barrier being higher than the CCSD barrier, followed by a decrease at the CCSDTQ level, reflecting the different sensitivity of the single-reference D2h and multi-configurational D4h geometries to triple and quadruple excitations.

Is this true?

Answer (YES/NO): NO